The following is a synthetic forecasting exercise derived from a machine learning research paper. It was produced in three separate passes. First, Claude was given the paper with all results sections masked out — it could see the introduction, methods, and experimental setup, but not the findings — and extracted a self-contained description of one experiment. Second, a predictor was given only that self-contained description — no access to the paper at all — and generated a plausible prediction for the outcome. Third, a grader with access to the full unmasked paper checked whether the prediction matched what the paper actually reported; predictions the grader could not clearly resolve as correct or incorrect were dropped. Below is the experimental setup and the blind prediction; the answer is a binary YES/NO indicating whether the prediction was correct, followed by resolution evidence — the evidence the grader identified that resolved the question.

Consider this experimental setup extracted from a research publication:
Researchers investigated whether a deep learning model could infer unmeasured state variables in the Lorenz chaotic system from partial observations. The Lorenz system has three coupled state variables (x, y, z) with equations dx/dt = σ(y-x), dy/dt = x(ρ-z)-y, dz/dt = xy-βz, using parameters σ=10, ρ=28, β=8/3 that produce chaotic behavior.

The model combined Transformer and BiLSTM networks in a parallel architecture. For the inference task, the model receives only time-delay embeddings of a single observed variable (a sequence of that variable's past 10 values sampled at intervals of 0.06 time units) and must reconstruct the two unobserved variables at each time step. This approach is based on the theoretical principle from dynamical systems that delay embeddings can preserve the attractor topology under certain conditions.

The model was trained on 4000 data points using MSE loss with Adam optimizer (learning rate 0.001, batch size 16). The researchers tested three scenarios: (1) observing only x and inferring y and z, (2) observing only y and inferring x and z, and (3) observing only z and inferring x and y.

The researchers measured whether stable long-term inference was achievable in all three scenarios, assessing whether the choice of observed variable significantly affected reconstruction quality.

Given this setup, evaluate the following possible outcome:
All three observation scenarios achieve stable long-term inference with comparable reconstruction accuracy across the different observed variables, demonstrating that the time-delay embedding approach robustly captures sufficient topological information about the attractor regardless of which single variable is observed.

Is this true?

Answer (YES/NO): NO